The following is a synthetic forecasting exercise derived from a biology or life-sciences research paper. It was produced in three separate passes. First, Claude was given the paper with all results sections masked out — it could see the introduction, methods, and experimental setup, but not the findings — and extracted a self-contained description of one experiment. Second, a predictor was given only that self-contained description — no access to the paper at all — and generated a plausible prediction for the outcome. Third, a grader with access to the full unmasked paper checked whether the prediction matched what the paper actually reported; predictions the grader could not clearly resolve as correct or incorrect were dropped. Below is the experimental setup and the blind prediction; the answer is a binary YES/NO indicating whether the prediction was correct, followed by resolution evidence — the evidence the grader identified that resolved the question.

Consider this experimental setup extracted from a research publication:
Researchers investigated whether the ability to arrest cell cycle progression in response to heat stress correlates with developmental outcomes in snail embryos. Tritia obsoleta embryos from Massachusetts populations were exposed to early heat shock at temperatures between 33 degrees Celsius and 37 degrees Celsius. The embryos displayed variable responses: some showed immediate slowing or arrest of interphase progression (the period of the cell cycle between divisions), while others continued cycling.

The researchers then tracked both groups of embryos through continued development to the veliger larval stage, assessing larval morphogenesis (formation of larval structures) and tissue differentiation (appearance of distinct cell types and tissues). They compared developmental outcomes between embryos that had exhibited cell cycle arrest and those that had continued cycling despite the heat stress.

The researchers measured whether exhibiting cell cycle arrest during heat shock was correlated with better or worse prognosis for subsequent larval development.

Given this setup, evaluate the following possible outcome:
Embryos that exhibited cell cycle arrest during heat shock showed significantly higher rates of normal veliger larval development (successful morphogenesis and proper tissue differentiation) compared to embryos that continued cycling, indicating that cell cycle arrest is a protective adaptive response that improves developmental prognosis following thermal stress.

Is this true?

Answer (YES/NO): YES